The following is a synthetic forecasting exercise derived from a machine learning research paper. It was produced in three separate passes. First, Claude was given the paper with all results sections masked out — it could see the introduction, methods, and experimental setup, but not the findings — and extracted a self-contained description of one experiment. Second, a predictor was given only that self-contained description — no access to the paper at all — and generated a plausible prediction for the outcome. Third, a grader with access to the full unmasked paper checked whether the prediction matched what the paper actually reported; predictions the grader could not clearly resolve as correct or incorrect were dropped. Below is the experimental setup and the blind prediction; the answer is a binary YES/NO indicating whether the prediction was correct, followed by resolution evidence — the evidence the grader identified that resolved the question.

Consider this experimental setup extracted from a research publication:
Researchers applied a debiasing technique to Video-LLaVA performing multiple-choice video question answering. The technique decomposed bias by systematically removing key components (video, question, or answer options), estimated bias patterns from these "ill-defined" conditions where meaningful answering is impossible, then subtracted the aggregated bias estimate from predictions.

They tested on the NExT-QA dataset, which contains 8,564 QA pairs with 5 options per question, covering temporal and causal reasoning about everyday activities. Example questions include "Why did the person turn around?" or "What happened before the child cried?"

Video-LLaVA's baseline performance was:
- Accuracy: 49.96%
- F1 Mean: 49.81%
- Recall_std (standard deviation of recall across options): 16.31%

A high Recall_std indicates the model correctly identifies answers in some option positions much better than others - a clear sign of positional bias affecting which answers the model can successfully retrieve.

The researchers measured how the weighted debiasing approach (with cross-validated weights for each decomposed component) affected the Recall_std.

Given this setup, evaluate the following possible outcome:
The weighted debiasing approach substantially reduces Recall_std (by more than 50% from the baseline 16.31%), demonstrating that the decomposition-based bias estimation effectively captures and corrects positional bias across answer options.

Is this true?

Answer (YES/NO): NO